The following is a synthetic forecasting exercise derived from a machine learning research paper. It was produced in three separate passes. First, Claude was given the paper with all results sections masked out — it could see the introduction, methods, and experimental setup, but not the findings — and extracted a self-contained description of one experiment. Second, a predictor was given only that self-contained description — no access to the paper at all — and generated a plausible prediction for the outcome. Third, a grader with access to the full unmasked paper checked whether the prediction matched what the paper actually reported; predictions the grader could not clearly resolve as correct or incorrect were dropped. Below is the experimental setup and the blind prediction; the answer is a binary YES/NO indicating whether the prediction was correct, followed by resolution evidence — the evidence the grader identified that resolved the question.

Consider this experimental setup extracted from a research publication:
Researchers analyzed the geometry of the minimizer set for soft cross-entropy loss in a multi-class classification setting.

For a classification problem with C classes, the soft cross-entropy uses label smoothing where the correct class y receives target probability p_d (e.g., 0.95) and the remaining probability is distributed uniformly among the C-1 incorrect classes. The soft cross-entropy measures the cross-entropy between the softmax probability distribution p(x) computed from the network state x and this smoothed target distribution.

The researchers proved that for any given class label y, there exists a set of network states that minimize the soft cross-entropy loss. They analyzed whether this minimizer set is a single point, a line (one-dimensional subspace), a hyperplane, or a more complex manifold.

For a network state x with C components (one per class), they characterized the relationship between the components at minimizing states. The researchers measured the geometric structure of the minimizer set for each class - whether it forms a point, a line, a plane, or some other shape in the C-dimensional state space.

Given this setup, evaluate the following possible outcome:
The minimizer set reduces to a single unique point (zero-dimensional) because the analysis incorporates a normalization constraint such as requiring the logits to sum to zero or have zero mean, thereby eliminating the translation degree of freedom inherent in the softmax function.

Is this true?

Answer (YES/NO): NO